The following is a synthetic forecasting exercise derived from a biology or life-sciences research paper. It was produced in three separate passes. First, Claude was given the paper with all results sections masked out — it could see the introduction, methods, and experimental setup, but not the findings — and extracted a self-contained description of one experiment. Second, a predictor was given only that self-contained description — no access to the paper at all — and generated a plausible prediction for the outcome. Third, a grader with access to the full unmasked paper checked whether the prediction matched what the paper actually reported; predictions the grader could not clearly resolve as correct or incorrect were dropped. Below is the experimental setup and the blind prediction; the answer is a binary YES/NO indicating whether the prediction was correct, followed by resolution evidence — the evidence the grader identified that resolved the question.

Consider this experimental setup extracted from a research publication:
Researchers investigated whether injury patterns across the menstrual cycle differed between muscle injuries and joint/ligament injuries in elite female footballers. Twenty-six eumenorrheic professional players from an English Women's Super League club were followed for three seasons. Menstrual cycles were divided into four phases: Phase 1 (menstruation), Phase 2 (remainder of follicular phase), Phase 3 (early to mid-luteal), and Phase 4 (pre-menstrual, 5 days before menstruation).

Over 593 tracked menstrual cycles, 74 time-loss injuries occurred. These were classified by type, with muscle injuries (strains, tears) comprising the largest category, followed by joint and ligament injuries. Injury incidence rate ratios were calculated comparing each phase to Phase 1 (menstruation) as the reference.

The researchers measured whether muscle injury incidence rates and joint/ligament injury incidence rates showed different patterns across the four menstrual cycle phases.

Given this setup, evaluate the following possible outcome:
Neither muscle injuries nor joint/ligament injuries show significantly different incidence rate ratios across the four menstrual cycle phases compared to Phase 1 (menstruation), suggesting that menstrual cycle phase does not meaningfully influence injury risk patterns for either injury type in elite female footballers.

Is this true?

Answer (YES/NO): NO